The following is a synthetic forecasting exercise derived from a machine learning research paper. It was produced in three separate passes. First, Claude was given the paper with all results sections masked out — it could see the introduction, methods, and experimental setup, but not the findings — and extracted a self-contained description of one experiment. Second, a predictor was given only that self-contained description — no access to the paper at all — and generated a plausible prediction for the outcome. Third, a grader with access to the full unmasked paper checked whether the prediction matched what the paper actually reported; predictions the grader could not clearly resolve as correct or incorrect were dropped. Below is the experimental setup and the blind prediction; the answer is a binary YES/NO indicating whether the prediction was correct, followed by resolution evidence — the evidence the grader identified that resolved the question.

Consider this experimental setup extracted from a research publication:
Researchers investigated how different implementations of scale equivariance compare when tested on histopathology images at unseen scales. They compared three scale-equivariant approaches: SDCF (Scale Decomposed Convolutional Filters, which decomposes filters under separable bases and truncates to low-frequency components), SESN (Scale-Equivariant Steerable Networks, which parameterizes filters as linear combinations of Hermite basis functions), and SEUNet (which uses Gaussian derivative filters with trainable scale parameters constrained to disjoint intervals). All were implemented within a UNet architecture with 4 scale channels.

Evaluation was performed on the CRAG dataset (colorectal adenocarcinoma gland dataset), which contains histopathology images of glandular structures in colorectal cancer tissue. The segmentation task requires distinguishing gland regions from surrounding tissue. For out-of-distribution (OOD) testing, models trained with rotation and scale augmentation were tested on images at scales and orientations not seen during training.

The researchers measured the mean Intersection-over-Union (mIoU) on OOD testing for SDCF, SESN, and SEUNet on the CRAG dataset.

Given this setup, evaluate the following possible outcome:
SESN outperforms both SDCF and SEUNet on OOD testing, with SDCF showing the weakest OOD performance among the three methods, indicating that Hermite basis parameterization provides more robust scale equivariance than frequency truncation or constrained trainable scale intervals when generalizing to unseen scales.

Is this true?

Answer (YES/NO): NO